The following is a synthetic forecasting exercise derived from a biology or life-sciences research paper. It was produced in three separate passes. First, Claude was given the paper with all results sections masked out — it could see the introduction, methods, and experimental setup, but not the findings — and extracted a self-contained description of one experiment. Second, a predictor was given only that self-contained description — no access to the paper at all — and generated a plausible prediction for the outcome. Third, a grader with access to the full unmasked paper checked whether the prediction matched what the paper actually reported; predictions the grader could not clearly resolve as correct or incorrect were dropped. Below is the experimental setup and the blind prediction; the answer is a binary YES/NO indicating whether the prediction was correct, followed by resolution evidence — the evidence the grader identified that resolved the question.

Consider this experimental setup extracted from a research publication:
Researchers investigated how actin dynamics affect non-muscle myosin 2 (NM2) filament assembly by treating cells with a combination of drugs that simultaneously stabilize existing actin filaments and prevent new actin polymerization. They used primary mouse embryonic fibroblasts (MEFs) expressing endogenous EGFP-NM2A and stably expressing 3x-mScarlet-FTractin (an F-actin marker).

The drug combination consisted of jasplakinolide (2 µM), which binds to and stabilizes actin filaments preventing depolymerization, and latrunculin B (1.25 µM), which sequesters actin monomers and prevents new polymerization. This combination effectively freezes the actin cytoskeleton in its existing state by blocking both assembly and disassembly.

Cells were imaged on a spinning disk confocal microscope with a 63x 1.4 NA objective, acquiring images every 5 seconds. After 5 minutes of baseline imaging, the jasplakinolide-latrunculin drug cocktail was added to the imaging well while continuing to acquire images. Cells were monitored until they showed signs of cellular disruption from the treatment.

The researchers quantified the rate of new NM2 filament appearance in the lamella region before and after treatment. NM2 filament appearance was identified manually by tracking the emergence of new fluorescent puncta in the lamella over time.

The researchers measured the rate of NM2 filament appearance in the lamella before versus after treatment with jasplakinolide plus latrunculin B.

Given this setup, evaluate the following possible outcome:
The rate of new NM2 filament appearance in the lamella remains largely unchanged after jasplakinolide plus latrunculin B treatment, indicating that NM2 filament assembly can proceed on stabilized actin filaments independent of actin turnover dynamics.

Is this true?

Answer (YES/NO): NO